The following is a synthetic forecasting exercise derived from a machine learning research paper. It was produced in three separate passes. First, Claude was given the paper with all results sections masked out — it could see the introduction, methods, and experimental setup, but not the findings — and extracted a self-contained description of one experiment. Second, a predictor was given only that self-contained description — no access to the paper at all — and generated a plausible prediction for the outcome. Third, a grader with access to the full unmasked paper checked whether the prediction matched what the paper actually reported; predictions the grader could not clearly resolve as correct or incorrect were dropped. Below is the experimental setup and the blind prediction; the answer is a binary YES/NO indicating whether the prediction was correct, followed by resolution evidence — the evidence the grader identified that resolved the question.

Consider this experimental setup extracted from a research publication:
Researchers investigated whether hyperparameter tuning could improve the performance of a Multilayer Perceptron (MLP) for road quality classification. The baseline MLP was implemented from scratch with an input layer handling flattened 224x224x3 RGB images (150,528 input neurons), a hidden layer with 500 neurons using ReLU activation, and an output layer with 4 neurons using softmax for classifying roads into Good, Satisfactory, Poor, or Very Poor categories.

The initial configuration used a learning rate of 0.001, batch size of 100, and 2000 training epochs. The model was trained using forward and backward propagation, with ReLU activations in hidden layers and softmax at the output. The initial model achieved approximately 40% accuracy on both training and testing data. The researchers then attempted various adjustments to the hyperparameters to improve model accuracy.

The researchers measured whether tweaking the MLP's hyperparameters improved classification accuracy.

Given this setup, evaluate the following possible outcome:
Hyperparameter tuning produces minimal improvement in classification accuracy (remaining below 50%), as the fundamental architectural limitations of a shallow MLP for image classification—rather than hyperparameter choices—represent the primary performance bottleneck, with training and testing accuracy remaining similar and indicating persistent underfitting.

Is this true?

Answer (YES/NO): YES